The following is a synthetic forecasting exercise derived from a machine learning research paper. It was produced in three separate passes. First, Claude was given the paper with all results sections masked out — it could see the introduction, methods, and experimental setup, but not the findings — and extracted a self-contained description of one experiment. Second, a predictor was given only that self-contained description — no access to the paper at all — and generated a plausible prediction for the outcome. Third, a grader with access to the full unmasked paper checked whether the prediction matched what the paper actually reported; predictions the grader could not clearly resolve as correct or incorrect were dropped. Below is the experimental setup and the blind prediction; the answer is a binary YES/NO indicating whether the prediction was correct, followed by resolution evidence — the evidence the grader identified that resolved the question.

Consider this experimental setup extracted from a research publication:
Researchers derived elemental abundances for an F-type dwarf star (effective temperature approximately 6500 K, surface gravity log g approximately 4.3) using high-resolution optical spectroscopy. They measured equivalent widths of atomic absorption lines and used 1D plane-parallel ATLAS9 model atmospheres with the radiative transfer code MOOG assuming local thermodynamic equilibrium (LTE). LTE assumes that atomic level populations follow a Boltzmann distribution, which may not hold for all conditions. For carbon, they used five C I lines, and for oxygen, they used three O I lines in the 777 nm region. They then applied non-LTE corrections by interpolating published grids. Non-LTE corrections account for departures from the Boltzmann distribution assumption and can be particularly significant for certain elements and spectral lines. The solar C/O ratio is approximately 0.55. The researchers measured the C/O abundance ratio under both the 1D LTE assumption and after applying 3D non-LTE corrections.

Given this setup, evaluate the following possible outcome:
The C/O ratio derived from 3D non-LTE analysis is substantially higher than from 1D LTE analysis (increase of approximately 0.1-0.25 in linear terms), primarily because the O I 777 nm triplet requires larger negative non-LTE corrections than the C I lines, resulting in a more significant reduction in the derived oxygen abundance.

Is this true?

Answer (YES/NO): NO